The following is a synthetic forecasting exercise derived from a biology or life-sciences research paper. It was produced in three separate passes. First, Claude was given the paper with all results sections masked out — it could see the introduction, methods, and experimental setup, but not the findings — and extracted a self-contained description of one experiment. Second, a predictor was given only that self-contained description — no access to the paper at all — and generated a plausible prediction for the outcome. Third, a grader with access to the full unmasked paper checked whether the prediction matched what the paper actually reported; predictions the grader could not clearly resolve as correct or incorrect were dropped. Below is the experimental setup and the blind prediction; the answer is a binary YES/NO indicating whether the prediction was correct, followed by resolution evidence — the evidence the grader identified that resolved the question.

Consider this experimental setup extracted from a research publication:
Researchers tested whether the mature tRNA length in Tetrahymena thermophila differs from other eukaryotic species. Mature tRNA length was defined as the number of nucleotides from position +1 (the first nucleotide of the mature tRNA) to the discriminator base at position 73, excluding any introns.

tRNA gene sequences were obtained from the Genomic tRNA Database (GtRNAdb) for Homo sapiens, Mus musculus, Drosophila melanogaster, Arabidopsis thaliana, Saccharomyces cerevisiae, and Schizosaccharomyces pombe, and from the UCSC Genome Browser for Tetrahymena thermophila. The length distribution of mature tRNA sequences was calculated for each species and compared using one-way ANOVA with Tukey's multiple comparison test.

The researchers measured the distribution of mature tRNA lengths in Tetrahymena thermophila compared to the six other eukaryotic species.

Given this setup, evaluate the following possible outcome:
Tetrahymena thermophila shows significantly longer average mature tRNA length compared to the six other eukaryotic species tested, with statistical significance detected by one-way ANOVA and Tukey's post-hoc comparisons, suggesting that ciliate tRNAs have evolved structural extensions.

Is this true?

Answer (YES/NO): NO